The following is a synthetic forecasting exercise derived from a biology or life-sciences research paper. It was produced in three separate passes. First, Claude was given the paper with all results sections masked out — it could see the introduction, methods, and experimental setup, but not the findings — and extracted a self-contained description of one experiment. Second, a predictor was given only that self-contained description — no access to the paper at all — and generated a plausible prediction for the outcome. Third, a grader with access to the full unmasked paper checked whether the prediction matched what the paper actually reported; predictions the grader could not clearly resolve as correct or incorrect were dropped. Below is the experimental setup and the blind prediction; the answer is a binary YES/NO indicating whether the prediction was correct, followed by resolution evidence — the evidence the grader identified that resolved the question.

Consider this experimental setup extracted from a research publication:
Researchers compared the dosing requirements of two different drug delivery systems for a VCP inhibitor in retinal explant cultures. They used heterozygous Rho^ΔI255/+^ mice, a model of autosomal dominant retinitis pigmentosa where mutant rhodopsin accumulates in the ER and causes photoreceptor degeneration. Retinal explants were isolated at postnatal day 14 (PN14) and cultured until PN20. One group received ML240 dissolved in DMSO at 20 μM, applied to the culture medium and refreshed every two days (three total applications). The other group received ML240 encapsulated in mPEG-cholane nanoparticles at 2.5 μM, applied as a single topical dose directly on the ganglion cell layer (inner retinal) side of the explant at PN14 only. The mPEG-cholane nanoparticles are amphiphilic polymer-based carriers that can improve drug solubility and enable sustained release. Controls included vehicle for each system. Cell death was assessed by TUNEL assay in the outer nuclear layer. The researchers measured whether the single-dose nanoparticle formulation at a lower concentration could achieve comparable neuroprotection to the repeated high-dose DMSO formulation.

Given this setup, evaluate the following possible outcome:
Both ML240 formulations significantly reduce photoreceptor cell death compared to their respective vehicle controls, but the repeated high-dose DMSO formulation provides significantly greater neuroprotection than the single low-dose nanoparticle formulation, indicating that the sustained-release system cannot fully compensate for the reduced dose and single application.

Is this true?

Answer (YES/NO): NO